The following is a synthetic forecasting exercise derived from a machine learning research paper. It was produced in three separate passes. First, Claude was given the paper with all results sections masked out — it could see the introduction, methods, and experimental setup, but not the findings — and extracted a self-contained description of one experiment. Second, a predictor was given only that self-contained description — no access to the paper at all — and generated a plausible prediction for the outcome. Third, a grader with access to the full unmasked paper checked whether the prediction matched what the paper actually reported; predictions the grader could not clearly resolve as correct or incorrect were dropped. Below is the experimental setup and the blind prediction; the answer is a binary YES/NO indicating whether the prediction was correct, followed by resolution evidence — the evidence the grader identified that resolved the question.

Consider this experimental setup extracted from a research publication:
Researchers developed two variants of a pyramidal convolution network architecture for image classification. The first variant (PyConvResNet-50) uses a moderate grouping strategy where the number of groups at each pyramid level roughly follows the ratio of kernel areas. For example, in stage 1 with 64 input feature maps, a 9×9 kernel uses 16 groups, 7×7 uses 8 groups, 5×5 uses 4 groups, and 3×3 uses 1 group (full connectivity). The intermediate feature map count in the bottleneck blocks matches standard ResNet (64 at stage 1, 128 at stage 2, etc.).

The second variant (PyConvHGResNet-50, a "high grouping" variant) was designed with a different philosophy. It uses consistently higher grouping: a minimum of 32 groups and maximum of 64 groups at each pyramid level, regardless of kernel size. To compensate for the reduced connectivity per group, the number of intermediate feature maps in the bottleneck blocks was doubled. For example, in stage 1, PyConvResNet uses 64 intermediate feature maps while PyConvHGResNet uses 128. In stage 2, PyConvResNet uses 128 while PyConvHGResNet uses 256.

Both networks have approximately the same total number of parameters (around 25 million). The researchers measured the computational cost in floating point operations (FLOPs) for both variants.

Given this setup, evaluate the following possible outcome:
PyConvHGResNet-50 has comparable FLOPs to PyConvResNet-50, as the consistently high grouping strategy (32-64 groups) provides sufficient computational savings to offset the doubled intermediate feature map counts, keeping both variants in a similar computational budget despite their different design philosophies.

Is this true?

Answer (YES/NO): NO